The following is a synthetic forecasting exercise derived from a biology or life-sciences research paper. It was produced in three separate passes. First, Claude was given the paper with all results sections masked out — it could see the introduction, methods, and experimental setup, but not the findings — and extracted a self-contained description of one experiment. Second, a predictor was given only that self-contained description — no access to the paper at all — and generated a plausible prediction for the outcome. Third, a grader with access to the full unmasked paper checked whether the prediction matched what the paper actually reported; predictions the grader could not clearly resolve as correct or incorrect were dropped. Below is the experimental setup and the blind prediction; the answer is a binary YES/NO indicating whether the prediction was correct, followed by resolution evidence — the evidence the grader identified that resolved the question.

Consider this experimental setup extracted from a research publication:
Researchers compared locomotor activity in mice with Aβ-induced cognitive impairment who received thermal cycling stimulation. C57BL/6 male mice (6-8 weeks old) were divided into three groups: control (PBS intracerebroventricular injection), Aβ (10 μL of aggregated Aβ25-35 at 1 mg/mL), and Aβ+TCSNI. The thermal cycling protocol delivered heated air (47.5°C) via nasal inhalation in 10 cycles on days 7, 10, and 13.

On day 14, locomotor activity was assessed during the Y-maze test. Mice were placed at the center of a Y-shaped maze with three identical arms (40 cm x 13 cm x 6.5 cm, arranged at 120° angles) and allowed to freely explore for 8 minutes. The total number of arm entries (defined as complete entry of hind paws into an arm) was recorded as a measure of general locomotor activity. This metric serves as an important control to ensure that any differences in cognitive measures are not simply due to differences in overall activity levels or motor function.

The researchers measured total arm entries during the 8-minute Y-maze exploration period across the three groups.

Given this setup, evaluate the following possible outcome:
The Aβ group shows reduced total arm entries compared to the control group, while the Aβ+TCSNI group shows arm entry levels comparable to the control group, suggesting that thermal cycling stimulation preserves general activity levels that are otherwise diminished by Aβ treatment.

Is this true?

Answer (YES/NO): NO